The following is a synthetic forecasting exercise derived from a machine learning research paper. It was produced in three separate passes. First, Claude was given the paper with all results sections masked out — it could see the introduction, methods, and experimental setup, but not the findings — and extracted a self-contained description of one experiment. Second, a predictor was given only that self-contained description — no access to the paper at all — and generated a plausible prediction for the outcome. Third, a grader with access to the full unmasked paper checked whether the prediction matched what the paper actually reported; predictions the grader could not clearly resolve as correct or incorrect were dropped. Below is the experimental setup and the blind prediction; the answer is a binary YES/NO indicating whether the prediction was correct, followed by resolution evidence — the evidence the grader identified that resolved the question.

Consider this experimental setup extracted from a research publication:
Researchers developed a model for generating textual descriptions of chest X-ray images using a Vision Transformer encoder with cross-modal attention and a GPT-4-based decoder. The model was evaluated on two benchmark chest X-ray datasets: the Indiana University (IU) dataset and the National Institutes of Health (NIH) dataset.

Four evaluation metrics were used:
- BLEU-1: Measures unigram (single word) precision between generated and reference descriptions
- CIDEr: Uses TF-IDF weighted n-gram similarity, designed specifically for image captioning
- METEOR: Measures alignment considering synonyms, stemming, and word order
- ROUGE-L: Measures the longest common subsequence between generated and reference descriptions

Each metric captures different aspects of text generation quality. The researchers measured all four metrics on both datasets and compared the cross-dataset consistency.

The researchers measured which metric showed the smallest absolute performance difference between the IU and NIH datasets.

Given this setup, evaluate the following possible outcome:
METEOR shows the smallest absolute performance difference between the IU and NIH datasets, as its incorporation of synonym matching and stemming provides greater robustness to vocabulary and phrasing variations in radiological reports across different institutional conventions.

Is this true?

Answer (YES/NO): NO